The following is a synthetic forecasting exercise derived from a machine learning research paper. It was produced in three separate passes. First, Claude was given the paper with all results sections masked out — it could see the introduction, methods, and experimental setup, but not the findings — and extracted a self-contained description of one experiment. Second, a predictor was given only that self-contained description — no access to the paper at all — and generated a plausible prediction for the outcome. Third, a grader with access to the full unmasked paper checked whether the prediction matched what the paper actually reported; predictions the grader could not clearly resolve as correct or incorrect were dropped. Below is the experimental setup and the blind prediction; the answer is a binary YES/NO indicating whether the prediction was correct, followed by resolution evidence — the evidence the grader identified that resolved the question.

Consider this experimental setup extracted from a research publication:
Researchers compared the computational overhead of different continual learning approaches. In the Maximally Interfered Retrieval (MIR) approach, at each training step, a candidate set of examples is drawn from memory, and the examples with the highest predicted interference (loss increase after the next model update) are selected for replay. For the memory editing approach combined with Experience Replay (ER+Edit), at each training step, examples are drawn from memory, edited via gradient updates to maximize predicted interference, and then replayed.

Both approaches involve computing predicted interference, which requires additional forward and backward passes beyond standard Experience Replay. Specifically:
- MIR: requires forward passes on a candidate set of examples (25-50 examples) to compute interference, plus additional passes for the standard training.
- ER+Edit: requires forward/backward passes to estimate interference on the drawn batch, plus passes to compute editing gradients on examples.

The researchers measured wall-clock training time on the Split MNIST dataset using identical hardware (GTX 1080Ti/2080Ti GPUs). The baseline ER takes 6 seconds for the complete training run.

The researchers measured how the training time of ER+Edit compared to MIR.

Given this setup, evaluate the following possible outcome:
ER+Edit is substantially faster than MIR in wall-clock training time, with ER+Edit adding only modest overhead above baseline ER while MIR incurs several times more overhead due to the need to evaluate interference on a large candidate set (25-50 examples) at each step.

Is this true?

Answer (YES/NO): NO